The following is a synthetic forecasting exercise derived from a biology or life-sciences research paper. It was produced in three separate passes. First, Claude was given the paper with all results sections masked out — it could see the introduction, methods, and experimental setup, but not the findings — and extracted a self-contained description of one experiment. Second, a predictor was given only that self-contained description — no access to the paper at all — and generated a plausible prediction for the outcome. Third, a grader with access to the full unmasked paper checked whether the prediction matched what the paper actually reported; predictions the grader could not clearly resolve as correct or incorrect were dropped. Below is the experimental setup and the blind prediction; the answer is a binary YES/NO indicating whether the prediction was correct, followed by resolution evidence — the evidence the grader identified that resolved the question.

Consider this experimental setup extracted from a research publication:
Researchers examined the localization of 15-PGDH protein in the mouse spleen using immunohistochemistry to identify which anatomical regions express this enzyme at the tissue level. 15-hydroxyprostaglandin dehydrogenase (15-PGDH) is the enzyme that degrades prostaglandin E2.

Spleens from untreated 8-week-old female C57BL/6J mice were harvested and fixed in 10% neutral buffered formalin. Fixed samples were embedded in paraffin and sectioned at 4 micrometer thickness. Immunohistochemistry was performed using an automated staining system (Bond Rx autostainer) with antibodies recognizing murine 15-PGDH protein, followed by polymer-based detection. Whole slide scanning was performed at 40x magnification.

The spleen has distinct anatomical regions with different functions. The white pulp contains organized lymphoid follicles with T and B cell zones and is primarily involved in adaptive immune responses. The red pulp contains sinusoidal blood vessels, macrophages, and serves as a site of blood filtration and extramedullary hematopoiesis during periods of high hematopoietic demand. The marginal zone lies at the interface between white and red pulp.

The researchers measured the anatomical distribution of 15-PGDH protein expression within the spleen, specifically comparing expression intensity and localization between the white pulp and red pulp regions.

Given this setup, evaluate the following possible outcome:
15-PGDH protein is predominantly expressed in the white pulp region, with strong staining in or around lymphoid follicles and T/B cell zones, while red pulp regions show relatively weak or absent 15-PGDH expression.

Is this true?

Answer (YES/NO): NO